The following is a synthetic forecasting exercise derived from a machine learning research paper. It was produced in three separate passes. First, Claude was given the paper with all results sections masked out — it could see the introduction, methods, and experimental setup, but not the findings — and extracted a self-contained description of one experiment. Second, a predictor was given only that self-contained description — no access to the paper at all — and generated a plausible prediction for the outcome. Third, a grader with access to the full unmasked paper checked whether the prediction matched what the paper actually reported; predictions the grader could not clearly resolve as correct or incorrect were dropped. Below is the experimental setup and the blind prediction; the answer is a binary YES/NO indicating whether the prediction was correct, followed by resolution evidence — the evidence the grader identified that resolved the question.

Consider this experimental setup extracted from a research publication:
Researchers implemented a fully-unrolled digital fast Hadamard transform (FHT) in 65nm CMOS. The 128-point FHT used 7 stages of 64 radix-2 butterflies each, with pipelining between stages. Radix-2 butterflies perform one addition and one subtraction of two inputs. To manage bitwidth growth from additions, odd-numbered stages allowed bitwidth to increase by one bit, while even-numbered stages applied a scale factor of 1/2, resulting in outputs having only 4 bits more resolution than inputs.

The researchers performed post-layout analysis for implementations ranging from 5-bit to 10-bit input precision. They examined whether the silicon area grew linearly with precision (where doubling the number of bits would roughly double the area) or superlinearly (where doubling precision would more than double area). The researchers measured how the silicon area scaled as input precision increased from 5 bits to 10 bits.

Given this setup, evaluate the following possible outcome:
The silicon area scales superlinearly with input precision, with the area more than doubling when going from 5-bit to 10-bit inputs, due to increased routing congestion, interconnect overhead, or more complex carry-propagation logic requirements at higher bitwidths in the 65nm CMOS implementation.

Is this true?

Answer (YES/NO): NO